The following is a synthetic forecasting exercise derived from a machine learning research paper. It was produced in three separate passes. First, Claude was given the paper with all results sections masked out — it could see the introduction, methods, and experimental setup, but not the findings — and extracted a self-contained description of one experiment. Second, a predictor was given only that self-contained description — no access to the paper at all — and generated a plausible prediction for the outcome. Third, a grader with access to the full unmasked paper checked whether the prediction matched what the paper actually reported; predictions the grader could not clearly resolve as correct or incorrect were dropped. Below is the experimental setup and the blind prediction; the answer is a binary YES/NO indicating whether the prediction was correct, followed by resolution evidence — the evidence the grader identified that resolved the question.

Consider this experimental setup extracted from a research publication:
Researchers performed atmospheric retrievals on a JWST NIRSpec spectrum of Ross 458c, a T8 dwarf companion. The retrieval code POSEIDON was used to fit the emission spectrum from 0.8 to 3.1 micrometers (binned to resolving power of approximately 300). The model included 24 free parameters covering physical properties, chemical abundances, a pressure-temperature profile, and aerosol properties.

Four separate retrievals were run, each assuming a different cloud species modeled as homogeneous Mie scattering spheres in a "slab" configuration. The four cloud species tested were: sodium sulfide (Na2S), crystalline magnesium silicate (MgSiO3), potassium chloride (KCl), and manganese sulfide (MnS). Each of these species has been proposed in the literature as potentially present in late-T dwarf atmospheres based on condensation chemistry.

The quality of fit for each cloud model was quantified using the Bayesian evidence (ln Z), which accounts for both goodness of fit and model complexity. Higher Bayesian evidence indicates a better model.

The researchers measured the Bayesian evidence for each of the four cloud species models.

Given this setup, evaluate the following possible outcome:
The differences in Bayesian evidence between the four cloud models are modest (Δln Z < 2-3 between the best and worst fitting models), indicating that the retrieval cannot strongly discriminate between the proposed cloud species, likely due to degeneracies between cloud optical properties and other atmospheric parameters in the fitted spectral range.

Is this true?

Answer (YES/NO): NO